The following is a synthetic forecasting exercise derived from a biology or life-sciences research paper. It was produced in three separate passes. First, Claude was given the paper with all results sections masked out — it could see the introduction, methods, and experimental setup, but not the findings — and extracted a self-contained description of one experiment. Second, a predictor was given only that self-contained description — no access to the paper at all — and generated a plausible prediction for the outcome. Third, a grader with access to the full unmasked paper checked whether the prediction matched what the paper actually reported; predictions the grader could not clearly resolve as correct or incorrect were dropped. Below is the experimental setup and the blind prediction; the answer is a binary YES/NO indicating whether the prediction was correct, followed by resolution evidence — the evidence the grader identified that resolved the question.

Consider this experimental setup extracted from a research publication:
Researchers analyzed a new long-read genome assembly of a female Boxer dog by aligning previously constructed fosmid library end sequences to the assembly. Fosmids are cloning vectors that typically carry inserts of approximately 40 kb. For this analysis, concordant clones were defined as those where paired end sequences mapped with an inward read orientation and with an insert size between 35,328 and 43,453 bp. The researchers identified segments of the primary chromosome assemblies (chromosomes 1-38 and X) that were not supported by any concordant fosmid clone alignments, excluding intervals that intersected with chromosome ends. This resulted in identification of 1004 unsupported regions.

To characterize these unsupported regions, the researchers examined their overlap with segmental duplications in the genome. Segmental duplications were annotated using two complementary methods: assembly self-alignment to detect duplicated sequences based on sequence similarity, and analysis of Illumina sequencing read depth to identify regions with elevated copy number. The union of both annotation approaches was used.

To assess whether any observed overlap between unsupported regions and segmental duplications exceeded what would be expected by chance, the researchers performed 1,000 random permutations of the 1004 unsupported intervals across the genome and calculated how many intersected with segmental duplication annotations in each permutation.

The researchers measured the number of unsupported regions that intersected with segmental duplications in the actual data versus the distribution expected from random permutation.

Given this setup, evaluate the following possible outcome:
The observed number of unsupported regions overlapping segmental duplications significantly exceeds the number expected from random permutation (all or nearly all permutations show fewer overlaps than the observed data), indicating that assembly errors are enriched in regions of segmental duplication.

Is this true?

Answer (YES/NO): YES